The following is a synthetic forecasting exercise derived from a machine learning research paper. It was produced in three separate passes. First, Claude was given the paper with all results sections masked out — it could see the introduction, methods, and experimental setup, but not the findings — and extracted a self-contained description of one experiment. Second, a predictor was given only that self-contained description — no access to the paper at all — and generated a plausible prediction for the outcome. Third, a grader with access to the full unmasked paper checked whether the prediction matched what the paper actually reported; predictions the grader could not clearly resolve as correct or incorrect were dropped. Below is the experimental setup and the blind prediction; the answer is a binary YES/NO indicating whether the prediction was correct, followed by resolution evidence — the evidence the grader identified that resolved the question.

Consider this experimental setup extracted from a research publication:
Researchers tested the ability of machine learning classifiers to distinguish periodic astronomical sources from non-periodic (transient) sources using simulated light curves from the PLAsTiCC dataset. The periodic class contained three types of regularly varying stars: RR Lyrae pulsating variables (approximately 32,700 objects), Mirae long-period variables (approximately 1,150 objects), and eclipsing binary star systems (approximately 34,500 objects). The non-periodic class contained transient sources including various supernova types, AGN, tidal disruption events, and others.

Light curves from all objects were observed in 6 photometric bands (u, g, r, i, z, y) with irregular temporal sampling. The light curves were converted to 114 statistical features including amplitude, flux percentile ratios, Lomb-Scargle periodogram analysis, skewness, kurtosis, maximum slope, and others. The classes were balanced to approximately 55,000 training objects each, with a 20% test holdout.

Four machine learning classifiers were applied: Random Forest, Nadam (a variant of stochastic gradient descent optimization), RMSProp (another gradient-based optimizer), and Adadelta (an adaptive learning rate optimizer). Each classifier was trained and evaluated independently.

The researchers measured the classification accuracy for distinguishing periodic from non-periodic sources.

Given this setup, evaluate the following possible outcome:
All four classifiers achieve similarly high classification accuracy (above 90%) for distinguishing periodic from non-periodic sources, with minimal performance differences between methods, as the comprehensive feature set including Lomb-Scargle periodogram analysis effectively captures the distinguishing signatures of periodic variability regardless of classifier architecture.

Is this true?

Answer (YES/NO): YES